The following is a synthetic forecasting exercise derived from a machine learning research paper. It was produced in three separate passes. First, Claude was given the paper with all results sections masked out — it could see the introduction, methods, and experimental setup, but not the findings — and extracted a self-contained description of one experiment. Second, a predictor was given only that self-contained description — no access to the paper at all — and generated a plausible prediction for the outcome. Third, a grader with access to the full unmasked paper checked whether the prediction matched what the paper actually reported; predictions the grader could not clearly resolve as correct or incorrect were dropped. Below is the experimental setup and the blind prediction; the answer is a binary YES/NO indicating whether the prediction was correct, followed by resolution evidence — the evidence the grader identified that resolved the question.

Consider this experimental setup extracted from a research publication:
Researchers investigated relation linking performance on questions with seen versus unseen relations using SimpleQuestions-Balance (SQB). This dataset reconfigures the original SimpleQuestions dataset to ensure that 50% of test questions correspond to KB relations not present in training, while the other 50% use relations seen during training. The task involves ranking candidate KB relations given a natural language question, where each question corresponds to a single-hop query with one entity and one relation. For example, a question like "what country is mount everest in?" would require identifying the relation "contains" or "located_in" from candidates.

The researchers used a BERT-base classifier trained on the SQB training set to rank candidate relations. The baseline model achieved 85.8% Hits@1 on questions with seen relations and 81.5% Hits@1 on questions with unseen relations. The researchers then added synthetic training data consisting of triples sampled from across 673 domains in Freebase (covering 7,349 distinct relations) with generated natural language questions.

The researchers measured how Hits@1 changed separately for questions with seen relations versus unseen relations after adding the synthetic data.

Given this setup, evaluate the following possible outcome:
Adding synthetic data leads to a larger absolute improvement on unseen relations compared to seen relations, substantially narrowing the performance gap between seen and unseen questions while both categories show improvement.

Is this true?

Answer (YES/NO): YES